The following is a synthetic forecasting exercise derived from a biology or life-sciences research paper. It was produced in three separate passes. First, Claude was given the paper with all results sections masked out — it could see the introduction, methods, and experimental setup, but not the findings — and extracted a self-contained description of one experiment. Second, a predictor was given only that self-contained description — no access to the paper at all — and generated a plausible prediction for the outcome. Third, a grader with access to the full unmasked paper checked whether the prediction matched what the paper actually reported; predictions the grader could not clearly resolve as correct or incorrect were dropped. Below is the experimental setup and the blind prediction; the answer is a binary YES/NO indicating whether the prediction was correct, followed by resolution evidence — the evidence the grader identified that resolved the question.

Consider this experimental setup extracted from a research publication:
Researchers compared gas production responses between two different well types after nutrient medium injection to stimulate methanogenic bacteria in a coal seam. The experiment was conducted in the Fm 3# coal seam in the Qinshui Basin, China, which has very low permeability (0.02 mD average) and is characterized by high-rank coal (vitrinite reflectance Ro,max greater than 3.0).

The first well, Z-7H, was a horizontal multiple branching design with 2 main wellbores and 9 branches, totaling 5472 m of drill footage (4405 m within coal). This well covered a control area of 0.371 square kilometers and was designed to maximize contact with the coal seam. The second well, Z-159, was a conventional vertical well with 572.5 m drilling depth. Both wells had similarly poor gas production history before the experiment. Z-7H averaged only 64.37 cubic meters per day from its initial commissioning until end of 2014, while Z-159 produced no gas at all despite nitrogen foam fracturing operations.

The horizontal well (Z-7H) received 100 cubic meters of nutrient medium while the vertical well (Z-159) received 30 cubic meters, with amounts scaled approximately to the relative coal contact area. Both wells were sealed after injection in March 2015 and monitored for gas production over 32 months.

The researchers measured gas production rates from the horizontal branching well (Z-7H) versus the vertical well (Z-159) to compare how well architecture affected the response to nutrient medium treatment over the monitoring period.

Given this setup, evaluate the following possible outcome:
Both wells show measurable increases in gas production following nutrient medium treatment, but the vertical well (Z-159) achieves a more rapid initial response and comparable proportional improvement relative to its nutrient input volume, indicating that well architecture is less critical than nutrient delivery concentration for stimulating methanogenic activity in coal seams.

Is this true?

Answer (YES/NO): NO